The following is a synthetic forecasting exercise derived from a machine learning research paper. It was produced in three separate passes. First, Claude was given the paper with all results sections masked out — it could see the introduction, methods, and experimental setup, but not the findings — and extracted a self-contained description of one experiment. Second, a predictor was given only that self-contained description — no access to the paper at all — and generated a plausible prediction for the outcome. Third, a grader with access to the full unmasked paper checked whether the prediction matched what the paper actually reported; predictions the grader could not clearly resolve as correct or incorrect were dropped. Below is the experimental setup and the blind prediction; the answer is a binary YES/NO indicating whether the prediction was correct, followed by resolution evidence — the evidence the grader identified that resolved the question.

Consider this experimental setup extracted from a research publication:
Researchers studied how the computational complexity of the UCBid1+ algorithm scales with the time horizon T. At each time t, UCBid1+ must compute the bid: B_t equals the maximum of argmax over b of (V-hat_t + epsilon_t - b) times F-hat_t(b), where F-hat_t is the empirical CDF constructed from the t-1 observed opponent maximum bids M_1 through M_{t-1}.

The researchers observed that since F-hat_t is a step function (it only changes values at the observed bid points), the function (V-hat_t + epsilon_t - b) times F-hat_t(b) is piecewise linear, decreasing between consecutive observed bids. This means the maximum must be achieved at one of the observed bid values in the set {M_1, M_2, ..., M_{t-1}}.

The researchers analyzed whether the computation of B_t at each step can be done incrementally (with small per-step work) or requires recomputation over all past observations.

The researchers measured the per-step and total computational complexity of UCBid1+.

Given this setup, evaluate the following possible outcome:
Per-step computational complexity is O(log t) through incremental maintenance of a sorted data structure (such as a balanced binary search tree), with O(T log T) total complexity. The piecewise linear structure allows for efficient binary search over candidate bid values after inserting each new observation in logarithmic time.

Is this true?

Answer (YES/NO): NO